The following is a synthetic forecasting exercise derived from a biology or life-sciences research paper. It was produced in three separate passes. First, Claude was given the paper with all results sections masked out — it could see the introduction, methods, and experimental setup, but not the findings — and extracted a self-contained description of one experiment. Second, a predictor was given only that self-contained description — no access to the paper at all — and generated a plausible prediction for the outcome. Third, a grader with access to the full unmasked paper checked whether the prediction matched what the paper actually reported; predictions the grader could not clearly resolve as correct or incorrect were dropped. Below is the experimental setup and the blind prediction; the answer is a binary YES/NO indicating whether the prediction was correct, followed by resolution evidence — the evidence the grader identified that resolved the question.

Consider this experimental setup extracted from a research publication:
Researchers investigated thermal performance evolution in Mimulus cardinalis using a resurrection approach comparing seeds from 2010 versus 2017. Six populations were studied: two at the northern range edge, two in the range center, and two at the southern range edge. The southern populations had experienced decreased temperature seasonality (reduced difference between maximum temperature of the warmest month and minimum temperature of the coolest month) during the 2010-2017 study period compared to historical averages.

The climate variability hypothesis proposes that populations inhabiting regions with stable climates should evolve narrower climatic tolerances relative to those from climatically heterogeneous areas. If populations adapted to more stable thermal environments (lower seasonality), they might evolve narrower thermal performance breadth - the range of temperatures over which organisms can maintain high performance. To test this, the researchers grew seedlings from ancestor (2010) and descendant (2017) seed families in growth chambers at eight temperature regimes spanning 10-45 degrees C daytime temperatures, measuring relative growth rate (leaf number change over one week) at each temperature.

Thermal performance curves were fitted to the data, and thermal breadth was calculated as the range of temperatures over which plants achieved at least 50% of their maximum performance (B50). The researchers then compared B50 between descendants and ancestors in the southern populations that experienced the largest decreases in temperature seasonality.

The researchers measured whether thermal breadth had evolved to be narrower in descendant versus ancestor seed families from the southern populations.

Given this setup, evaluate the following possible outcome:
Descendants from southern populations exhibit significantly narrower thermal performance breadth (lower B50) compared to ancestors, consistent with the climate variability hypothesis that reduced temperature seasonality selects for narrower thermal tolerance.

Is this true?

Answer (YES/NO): NO